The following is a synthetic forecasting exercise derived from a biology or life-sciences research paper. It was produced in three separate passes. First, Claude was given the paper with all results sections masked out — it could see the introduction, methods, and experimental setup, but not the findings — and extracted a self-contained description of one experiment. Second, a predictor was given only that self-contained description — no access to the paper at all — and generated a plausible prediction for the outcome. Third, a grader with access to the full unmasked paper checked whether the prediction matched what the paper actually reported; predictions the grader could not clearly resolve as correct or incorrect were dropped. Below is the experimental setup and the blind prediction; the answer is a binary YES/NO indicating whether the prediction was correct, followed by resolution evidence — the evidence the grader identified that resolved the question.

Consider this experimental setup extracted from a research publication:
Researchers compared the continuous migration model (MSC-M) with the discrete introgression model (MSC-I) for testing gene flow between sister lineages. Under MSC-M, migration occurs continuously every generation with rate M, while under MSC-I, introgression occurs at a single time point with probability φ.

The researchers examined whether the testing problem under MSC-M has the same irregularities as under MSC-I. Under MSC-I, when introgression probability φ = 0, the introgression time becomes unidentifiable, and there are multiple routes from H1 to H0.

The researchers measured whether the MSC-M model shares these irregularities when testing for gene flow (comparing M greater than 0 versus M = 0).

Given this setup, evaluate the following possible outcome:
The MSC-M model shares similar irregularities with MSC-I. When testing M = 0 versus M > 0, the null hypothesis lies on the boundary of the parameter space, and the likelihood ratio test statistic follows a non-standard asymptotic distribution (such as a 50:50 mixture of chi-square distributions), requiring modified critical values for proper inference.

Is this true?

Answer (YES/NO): NO